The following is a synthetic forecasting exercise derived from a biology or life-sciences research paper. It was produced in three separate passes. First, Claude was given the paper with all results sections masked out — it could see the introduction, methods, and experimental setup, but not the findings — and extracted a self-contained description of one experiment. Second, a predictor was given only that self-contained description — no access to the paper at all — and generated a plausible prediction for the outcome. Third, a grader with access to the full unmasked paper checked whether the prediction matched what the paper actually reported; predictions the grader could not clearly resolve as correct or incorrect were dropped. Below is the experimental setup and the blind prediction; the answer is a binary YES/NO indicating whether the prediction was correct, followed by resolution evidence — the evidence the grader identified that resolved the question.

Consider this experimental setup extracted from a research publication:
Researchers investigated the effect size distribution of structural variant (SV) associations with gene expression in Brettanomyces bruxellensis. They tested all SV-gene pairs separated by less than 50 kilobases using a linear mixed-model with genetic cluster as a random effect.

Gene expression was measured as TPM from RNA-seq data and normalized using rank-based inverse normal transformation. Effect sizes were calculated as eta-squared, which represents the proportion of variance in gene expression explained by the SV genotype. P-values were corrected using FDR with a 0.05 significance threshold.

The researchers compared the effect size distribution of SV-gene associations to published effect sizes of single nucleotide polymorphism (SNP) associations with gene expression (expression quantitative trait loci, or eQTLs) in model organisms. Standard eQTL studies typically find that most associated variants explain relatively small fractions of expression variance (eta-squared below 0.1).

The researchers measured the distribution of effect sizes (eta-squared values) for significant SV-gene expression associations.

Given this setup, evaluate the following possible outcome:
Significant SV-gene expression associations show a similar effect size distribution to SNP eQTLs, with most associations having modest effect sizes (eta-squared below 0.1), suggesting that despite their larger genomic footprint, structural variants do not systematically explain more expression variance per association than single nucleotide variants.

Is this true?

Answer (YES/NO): NO